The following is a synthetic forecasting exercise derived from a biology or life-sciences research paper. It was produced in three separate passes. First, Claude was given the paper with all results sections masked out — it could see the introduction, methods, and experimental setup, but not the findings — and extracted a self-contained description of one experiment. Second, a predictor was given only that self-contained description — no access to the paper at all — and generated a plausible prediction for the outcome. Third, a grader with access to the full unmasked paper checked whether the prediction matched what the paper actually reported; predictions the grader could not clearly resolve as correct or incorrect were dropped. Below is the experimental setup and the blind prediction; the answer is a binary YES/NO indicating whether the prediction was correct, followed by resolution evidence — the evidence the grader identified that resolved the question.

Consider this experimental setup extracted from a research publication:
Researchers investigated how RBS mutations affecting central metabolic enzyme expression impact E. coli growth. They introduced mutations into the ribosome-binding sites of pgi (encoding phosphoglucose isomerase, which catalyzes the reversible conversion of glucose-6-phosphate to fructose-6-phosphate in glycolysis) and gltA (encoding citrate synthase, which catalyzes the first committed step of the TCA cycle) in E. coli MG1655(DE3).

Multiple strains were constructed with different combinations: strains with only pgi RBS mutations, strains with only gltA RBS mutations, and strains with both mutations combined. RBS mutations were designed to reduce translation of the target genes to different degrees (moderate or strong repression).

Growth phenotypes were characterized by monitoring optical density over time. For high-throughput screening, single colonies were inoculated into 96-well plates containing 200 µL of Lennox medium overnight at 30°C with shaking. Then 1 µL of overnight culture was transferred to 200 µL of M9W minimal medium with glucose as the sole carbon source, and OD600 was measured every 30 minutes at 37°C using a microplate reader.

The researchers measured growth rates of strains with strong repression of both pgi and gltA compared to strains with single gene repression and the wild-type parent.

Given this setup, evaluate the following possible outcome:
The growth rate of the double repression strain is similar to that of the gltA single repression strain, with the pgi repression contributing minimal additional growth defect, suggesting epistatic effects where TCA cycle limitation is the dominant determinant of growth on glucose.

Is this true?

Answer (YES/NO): NO